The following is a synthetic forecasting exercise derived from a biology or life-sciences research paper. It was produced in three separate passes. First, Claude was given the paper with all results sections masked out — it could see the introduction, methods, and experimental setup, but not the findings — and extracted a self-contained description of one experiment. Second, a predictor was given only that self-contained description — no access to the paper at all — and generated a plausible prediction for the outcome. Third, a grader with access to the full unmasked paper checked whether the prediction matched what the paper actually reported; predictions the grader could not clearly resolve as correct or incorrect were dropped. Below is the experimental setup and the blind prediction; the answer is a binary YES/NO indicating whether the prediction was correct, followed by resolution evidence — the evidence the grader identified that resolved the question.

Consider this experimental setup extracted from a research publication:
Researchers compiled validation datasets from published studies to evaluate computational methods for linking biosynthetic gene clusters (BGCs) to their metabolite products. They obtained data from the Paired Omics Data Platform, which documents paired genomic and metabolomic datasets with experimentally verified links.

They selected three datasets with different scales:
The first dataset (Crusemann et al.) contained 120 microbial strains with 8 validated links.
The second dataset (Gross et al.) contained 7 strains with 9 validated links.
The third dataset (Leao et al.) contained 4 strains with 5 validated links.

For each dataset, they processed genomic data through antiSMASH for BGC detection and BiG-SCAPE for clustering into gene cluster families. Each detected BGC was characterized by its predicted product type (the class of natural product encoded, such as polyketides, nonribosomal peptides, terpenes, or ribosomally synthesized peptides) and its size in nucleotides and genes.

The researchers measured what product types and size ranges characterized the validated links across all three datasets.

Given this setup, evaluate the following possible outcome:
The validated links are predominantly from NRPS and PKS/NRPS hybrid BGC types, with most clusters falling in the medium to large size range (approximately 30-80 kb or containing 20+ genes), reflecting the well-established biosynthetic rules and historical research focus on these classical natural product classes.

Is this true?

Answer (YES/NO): NO